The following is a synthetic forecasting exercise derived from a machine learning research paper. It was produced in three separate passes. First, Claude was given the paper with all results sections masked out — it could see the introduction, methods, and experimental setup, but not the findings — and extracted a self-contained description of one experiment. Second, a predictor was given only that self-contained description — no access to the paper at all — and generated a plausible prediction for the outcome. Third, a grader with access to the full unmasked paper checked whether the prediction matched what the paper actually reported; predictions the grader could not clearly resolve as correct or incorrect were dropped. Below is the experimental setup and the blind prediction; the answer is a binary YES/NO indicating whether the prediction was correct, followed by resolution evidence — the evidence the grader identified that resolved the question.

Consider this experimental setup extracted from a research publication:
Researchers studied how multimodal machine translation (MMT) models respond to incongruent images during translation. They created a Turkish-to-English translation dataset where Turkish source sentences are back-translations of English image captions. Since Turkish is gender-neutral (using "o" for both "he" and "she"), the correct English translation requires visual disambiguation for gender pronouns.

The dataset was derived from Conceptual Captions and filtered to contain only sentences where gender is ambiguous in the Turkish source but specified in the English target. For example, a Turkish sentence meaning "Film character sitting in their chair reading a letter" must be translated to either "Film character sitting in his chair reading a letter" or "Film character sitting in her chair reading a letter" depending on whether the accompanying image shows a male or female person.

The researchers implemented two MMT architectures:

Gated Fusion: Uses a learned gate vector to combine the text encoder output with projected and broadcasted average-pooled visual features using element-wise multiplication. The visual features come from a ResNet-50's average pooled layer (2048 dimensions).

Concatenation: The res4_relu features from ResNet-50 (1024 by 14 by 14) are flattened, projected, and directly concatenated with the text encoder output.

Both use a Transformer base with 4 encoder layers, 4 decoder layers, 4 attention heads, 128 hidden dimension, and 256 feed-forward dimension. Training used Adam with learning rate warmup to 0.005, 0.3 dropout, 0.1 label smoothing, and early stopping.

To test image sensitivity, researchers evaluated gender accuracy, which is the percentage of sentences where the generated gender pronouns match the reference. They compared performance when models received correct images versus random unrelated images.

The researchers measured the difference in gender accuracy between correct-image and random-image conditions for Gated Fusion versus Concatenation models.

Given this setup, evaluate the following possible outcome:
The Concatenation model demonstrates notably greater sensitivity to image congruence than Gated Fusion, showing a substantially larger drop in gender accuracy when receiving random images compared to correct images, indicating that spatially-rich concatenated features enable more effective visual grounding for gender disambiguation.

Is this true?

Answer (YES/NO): NO